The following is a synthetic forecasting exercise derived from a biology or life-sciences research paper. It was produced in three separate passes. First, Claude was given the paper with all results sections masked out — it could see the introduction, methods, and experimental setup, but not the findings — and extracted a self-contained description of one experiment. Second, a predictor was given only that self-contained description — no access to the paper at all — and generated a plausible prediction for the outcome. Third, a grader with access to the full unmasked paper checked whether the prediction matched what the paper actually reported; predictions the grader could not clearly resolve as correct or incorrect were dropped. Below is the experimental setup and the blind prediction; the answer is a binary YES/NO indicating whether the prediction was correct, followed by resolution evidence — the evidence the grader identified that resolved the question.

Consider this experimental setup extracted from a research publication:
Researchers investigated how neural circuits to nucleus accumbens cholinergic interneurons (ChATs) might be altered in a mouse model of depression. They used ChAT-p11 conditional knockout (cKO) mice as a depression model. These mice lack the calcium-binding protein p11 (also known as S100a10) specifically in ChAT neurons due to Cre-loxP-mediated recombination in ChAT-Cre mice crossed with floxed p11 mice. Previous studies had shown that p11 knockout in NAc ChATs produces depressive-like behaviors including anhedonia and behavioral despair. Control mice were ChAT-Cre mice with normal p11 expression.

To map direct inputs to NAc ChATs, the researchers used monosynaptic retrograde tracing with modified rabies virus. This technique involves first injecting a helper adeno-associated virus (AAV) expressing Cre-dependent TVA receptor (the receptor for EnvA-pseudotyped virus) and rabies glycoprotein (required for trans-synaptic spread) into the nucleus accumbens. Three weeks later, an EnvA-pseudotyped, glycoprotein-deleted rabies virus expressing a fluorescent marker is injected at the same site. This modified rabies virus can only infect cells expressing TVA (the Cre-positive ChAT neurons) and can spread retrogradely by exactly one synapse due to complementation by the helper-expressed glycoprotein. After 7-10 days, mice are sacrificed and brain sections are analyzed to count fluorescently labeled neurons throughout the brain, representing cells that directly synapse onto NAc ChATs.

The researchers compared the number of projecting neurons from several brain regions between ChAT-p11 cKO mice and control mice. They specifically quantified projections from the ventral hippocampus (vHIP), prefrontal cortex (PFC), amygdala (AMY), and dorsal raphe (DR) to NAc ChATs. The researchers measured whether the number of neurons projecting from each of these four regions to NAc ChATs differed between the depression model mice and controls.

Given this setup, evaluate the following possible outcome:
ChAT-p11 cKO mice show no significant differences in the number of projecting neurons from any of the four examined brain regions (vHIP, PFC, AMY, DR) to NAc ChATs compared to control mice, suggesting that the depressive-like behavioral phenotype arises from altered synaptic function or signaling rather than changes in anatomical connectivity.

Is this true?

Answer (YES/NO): NO